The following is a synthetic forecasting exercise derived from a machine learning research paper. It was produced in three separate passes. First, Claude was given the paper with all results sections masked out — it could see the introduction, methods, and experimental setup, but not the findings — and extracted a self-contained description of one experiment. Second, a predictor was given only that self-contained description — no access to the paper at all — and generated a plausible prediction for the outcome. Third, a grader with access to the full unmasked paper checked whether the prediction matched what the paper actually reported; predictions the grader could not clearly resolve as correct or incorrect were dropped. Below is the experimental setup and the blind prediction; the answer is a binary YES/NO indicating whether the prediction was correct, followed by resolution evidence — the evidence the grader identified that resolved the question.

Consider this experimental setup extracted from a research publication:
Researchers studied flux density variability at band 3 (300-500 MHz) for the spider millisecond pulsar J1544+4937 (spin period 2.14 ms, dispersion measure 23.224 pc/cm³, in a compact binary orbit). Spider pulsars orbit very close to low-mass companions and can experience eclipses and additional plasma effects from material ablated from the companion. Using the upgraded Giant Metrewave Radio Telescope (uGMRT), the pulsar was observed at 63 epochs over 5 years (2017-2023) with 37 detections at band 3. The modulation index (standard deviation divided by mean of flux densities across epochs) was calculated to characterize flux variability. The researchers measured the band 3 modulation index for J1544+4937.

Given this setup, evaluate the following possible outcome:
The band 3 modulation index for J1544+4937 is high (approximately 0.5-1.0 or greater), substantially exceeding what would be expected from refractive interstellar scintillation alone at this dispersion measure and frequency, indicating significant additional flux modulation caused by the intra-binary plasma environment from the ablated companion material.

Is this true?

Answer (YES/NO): NO